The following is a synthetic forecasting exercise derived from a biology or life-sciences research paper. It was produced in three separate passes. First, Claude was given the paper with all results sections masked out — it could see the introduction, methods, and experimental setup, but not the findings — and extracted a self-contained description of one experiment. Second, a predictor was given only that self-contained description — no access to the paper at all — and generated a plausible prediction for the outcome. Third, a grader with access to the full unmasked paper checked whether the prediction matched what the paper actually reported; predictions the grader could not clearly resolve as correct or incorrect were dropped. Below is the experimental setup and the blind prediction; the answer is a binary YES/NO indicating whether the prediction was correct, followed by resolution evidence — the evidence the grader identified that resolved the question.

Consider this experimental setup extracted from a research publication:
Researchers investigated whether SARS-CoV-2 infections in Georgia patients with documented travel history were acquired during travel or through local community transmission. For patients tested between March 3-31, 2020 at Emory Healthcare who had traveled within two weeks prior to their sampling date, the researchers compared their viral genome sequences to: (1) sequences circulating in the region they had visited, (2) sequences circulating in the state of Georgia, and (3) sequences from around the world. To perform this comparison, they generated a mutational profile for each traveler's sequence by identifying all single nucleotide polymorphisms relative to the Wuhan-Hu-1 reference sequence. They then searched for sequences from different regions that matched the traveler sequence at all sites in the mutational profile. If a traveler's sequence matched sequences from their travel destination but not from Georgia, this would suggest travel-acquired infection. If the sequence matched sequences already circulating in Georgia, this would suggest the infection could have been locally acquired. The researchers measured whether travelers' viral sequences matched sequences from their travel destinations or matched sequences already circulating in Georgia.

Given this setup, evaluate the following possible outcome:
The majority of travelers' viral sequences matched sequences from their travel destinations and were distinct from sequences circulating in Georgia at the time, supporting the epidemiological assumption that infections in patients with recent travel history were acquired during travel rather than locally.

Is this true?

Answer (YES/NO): NO